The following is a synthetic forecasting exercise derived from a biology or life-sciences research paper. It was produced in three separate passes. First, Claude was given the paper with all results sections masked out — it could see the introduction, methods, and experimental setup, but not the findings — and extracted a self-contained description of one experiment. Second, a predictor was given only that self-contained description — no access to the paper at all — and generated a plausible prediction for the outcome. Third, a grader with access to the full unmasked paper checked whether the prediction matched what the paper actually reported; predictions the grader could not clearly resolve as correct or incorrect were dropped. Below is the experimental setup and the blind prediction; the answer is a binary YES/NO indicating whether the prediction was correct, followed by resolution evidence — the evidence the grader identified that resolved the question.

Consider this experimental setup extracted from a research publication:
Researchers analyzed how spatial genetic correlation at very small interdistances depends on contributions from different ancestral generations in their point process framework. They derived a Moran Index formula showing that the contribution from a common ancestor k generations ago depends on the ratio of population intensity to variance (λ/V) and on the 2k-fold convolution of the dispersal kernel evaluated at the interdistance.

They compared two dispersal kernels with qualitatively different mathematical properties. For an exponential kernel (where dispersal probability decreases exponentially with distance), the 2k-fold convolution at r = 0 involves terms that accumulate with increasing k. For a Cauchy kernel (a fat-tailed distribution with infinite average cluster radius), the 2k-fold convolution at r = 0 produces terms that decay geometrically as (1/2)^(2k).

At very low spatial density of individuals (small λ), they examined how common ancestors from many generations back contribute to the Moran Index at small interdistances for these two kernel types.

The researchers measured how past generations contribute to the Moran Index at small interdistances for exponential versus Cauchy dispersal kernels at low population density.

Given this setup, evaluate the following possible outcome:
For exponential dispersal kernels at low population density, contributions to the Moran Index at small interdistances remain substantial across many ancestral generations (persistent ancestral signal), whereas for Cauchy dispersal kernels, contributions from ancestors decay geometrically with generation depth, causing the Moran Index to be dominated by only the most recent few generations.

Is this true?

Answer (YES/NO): YES